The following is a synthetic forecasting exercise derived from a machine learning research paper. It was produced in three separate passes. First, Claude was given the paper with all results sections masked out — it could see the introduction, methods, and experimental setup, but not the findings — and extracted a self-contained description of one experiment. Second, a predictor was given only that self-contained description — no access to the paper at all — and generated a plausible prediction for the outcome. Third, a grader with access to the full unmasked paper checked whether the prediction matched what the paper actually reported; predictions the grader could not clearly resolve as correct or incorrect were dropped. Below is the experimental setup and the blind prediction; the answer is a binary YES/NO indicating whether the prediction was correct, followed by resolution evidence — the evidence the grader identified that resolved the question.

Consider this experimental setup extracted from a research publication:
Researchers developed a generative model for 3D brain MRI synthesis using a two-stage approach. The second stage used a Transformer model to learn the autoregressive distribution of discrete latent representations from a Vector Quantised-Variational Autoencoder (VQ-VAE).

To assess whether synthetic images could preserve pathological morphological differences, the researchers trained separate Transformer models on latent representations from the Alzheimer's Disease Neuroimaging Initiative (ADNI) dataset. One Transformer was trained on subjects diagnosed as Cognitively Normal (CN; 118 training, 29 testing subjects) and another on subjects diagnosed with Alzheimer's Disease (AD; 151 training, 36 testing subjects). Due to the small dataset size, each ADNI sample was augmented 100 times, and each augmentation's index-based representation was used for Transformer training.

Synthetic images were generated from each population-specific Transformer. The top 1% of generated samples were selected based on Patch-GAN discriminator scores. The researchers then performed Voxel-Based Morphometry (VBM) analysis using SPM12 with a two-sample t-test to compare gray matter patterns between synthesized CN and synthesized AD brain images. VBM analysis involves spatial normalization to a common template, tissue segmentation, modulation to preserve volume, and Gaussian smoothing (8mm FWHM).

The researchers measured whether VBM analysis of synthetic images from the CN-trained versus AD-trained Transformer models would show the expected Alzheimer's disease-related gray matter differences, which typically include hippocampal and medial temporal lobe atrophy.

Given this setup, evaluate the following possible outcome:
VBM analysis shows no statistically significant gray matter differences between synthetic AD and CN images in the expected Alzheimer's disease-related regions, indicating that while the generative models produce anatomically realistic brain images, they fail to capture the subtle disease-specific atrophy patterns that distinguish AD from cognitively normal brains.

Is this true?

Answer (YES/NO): NO